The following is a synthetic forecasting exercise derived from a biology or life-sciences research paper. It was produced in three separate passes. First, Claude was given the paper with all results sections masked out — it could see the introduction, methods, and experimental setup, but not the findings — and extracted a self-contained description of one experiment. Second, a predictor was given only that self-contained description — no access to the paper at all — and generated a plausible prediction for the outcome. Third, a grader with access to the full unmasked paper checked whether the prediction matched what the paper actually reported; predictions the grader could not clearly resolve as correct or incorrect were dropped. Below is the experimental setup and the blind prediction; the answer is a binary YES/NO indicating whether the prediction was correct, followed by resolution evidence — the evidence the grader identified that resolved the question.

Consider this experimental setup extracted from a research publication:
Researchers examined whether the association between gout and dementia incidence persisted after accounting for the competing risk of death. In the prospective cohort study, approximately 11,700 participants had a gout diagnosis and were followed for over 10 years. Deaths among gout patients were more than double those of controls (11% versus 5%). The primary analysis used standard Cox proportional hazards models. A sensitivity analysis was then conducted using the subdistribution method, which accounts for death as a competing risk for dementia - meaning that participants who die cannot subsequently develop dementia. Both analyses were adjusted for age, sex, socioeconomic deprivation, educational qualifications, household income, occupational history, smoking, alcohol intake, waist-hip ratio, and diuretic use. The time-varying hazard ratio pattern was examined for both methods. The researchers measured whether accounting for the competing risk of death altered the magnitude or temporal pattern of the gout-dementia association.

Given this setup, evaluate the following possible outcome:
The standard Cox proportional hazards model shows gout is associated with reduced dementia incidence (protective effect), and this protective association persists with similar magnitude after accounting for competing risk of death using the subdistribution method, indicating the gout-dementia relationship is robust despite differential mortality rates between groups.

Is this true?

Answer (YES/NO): NO